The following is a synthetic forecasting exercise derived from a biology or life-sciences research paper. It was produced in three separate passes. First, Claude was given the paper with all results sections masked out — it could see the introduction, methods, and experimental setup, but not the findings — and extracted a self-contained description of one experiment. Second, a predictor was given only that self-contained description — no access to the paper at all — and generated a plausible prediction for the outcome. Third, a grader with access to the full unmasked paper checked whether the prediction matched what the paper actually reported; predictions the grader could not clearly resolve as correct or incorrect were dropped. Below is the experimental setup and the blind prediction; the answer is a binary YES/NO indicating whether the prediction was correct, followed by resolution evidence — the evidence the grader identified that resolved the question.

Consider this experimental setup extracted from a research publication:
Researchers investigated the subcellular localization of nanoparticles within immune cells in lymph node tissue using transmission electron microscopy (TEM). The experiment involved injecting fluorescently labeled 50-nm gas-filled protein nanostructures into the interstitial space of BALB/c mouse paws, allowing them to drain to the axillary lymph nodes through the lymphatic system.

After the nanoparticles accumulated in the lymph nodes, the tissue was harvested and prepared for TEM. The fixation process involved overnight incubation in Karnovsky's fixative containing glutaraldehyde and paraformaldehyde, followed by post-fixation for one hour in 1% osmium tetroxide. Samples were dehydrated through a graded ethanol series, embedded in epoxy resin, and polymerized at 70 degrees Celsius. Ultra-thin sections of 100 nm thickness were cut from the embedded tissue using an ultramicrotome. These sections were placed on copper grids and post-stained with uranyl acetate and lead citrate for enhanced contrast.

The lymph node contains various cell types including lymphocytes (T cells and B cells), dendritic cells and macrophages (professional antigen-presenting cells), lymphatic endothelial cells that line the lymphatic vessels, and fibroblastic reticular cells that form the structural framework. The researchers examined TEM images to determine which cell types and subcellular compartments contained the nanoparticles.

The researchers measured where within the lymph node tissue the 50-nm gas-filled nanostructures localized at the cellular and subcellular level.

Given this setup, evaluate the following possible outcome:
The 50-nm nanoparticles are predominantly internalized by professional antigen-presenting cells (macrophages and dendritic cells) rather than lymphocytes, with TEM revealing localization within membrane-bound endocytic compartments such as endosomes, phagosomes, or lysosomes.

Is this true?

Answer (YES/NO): YES